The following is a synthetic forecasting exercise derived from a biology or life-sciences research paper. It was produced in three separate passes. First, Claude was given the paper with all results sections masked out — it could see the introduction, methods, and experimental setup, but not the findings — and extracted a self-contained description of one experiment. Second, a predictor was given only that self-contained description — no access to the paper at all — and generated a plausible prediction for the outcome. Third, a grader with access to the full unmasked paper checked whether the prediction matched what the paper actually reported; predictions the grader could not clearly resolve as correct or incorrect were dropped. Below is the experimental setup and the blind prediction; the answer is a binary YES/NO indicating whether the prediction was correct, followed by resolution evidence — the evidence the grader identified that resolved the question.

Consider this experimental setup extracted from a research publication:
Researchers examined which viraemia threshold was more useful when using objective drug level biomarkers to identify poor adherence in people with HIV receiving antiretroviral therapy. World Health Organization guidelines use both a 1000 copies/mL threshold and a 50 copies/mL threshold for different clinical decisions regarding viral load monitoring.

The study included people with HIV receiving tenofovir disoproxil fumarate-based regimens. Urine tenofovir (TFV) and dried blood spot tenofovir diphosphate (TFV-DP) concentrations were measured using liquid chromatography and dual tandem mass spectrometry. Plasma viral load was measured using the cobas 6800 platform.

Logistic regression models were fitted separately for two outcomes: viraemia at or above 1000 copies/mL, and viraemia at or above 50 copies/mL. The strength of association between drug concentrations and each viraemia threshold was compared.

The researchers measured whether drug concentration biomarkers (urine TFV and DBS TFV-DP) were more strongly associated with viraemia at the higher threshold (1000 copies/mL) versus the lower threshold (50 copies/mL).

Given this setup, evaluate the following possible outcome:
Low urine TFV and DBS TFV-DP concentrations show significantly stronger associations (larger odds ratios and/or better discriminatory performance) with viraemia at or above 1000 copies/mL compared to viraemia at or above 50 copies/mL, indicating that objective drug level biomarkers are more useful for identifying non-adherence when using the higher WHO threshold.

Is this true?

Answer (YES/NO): NO